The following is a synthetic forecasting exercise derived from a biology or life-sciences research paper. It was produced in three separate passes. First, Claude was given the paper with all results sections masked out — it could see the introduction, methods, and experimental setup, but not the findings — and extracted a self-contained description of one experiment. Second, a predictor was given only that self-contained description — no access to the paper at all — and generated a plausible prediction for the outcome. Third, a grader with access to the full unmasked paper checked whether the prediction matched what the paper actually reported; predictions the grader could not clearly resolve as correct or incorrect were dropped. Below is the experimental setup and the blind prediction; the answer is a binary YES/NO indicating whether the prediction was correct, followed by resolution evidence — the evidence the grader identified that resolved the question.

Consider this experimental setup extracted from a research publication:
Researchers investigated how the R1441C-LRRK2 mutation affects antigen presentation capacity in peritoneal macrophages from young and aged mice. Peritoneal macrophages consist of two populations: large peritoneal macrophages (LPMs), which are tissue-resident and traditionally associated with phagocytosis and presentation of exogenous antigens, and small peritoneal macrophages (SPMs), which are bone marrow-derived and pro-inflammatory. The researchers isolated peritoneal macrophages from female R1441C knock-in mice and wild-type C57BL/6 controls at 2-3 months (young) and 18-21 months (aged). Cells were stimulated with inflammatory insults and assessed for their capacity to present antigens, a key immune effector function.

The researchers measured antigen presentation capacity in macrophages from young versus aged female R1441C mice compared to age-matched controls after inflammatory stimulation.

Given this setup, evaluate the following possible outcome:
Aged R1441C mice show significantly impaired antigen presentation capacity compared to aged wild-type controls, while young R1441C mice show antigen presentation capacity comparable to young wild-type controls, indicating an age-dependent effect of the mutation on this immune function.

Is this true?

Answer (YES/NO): NO